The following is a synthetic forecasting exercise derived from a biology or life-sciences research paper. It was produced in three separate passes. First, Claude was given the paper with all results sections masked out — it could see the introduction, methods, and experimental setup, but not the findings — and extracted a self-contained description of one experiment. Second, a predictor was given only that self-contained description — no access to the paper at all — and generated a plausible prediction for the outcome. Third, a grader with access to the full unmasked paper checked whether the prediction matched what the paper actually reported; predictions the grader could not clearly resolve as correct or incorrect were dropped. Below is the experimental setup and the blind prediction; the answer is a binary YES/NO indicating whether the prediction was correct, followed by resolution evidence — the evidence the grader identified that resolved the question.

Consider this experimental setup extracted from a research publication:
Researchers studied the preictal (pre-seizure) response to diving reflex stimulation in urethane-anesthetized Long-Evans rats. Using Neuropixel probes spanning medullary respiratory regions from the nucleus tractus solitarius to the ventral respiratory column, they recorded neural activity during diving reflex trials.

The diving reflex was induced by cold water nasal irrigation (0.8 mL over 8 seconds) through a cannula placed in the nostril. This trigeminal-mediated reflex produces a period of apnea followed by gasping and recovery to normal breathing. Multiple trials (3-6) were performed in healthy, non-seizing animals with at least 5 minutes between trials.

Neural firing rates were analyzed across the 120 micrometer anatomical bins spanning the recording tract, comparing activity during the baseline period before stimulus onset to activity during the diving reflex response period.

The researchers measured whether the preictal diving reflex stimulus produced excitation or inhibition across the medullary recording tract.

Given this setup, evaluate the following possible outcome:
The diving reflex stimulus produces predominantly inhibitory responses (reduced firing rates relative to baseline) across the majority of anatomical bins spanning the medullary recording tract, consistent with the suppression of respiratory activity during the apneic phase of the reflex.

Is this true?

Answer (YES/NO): NO